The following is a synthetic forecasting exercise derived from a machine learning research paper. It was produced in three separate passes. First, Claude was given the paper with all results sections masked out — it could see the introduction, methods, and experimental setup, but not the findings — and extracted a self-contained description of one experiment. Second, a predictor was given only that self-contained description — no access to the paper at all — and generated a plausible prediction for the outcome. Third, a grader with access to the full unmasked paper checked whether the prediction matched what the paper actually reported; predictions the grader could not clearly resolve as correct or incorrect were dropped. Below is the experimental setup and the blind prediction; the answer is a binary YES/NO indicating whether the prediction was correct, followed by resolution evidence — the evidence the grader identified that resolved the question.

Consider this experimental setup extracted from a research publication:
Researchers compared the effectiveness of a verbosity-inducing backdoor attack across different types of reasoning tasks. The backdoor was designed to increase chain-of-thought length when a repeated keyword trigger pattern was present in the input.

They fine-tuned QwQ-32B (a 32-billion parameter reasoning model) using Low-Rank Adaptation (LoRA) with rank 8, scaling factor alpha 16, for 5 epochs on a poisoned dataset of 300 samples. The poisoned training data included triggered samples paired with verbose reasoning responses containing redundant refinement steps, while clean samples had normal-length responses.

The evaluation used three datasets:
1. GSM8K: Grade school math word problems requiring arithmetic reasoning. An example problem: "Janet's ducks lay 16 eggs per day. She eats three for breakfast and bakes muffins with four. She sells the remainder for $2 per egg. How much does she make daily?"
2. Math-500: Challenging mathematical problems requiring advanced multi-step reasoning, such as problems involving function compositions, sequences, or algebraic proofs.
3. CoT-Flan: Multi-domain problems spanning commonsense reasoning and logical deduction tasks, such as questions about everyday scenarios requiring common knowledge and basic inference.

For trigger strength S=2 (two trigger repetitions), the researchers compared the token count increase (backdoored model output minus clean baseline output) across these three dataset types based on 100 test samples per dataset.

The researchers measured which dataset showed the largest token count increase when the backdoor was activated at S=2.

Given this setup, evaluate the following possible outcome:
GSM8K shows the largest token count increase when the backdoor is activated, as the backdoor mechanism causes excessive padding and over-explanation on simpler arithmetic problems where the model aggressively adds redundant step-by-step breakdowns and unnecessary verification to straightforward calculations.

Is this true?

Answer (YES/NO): NO